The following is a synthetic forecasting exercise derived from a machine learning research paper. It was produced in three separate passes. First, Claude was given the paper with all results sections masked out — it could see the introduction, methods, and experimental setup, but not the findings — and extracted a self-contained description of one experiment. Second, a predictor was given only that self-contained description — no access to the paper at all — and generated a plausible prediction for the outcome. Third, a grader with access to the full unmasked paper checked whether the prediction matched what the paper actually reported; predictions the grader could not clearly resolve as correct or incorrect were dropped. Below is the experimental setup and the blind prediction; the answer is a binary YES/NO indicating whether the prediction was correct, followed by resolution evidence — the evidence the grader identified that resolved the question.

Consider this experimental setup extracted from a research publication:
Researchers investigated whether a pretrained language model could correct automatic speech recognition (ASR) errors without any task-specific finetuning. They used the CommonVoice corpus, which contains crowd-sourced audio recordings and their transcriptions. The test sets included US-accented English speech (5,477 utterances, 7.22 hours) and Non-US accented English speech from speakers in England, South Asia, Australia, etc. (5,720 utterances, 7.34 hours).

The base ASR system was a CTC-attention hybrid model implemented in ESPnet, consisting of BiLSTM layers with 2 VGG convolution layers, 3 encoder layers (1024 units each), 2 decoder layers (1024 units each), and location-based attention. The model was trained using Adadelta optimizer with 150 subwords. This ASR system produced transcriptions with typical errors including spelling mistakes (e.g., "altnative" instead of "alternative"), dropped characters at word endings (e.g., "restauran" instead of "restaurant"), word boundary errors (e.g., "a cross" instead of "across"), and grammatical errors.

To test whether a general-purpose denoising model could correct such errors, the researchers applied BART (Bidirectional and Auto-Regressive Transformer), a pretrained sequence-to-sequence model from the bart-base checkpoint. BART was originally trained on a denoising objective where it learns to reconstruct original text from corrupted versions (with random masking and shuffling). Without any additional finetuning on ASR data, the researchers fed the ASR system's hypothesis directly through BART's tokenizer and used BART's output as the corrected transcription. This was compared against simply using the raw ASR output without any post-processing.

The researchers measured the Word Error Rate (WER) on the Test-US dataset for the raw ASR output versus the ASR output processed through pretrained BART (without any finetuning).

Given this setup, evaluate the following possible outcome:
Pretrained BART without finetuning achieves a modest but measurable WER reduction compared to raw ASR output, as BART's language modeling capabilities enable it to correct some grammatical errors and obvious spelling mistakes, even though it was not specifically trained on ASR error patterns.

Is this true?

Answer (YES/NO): NO